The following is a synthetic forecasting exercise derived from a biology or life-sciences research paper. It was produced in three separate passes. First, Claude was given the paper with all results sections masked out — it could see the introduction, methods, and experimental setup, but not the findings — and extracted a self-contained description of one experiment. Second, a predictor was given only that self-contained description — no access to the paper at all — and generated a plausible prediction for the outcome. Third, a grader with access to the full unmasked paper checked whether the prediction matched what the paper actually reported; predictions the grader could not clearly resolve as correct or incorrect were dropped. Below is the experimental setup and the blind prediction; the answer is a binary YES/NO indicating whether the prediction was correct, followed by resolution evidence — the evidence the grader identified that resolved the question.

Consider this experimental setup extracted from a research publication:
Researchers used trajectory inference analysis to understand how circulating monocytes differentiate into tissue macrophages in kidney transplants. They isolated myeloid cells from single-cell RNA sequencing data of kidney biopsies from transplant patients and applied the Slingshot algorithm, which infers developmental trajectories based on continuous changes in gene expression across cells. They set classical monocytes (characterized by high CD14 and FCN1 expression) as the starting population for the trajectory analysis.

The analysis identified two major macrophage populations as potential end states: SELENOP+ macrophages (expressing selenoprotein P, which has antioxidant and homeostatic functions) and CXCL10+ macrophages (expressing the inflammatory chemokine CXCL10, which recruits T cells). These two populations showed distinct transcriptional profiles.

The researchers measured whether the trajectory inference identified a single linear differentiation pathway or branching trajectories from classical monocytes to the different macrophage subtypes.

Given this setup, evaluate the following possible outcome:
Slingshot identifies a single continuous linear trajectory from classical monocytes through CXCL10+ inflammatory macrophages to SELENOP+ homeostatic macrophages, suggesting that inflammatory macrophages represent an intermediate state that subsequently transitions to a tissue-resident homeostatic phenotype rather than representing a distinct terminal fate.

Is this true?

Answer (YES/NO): NO